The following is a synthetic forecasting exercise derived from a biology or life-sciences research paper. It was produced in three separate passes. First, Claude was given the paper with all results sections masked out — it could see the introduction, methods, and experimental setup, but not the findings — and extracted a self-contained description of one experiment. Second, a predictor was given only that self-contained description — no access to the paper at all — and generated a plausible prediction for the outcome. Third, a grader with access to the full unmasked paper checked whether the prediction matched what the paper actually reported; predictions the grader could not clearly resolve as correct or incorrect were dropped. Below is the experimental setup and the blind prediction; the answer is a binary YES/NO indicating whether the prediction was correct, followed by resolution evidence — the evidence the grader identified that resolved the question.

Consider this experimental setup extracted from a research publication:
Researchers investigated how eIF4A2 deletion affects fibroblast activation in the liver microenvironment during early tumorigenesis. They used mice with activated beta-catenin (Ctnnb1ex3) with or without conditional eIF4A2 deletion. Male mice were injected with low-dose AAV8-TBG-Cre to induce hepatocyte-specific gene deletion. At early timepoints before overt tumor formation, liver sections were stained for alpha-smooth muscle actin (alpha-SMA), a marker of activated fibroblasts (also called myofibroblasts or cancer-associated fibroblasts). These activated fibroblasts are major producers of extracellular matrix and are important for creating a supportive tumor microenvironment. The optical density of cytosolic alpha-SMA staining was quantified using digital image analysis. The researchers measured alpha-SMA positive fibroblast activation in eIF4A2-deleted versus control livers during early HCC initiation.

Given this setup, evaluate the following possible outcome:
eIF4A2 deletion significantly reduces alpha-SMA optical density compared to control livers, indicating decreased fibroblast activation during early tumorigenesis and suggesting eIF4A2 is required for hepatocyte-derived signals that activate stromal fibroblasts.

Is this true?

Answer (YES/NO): NO